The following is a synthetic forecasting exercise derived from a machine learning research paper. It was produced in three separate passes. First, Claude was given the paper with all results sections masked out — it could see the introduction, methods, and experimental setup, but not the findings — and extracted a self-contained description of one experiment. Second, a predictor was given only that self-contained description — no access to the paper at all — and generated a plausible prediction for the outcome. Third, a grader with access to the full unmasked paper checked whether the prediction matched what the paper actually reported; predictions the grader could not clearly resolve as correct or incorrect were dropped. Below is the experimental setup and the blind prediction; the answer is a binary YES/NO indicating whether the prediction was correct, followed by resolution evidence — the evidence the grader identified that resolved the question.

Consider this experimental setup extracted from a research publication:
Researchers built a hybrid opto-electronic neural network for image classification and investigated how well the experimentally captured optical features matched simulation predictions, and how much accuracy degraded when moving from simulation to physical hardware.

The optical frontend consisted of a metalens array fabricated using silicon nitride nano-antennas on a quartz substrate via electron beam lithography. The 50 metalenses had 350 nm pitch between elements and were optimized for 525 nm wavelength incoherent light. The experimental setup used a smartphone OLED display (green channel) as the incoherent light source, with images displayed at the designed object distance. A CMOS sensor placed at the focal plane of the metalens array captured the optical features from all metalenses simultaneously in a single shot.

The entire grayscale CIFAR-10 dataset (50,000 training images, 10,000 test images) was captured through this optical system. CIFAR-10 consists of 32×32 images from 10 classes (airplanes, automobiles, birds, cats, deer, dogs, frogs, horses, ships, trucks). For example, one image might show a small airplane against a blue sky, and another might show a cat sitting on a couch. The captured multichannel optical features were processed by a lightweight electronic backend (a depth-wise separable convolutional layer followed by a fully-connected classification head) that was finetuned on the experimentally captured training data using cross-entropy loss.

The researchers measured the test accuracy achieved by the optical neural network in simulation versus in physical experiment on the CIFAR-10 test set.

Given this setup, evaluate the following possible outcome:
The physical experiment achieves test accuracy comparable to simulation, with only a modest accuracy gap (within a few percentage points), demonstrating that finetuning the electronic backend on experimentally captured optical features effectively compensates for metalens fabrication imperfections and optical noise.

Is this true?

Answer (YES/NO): YES